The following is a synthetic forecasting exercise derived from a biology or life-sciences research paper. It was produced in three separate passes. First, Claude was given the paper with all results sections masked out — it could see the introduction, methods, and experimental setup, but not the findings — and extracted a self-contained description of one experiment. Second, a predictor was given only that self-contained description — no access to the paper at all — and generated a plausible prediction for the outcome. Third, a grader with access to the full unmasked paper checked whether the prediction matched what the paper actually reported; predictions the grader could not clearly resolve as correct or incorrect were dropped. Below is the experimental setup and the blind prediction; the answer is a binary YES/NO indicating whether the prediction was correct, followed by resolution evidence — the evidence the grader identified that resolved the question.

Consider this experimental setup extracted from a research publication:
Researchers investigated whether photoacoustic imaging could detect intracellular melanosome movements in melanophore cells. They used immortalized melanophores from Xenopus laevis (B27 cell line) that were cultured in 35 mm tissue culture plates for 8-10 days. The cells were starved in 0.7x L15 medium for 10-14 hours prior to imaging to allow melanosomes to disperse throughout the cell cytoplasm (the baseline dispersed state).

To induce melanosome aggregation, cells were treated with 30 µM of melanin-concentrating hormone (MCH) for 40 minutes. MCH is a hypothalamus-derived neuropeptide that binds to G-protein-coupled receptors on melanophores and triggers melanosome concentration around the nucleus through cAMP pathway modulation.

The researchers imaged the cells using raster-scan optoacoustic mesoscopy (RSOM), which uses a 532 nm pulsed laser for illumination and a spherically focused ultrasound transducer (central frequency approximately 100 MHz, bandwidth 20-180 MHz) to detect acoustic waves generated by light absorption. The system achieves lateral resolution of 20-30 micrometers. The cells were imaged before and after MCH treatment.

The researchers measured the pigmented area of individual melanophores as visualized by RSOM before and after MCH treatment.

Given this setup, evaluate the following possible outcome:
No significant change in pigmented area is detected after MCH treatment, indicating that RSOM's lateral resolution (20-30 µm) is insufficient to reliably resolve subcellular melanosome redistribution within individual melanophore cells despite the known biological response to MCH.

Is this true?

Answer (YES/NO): NO